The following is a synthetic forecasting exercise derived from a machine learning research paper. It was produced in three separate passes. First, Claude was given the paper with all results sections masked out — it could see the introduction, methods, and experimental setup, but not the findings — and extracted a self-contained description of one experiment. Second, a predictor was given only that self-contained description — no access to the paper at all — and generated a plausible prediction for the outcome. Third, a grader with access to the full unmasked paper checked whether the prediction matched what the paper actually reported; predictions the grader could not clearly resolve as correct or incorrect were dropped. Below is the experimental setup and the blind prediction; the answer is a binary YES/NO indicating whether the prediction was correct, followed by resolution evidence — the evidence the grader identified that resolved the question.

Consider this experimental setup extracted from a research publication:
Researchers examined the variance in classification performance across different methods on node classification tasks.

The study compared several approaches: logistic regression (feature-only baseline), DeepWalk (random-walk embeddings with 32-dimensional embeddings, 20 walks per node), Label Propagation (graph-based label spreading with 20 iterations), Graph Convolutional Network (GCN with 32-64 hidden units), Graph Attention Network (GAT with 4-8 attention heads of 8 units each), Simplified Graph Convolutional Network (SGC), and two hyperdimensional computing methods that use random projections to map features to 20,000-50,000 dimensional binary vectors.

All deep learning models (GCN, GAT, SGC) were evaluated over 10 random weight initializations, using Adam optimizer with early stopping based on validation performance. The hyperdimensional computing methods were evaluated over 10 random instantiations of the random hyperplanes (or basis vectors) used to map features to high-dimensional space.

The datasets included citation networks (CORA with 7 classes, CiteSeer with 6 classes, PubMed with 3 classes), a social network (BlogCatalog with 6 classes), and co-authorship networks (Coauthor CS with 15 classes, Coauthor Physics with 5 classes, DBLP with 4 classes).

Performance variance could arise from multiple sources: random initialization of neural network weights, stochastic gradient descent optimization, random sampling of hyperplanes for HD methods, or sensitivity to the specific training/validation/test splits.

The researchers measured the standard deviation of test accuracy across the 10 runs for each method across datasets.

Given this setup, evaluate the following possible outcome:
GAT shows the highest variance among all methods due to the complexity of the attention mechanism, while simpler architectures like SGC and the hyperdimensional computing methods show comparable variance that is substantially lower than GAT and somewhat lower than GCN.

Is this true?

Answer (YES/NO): NO